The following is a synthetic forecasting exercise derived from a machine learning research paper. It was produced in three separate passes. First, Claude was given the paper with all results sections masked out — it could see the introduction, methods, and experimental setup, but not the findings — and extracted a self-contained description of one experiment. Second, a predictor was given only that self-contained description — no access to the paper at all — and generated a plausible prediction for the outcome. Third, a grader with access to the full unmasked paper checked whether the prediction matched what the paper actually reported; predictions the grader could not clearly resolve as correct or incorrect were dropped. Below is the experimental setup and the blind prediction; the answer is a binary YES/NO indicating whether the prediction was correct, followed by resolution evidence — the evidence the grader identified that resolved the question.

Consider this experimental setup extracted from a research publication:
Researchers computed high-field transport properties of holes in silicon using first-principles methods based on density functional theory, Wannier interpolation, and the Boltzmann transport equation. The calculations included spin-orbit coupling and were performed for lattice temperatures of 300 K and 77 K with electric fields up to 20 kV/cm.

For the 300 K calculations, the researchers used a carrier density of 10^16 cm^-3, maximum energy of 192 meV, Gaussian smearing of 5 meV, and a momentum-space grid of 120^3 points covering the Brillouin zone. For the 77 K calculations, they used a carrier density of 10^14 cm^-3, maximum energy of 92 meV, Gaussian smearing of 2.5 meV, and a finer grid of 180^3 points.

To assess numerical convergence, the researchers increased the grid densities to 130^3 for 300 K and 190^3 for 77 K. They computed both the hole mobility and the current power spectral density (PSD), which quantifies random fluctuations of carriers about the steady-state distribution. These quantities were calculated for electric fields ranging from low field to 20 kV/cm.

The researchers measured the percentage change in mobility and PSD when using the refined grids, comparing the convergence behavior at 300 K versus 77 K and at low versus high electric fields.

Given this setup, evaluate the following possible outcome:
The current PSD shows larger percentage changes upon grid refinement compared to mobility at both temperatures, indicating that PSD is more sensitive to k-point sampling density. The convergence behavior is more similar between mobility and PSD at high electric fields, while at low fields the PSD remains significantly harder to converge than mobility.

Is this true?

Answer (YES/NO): NO